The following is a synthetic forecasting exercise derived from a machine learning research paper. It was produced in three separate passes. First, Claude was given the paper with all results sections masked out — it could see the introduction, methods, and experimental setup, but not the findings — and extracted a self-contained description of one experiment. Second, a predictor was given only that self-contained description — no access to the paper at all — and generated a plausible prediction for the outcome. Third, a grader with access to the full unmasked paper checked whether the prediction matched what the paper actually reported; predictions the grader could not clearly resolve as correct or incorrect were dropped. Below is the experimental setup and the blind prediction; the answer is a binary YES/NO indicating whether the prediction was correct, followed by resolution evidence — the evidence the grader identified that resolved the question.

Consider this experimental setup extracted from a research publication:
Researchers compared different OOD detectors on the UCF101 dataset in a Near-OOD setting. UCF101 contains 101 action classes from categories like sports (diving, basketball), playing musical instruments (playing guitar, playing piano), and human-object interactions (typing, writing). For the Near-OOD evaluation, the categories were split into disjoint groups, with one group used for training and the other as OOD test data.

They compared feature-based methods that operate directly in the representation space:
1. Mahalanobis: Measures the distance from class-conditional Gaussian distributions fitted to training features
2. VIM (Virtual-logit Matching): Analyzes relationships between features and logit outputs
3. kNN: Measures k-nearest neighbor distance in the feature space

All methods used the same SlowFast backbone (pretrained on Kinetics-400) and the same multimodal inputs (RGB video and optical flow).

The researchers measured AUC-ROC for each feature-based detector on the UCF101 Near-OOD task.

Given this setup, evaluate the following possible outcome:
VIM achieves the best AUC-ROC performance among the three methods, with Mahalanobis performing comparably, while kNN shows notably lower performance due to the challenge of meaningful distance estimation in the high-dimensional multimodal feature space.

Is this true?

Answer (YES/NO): NO